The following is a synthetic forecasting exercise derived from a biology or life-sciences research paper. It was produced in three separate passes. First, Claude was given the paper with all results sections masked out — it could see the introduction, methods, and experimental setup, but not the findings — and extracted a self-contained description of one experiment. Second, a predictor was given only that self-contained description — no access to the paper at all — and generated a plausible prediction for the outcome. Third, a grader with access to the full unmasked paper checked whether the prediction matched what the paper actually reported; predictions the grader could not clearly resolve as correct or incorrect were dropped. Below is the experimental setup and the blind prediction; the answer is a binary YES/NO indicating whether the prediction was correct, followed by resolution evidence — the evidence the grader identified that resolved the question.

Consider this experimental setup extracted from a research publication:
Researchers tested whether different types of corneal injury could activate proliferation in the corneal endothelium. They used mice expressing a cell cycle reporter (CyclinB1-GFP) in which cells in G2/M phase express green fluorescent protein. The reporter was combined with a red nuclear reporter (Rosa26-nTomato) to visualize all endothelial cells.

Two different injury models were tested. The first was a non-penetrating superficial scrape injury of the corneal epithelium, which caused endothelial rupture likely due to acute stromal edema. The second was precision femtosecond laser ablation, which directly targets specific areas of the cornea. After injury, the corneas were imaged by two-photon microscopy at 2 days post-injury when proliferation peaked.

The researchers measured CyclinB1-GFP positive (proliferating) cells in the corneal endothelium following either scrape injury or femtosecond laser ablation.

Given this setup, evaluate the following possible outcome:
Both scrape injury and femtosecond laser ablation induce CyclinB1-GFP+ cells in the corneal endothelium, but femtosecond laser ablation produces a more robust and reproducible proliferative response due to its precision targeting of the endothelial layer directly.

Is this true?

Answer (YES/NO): NO